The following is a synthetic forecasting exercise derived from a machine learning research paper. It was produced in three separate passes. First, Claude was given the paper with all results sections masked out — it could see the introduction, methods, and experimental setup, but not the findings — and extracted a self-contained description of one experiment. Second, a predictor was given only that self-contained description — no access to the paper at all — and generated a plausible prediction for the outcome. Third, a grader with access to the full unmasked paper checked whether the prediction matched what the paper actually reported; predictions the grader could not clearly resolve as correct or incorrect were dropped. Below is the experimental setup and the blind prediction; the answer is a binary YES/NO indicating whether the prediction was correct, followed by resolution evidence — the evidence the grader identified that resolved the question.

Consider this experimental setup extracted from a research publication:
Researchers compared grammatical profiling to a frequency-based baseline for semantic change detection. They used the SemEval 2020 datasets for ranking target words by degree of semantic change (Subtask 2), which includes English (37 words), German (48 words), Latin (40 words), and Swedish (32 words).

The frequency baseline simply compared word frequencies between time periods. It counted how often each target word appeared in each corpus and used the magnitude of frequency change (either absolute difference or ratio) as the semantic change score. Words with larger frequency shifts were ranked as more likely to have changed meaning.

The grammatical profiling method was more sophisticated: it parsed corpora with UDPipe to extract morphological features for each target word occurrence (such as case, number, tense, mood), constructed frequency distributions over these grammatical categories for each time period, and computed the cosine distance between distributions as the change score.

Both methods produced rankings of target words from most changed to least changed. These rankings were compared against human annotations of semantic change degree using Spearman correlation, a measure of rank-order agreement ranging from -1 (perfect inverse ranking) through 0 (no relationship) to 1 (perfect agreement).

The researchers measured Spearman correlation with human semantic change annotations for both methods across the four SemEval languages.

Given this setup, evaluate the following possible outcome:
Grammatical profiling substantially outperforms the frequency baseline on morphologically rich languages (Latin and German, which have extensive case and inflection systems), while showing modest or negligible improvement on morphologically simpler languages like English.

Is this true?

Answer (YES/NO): NO